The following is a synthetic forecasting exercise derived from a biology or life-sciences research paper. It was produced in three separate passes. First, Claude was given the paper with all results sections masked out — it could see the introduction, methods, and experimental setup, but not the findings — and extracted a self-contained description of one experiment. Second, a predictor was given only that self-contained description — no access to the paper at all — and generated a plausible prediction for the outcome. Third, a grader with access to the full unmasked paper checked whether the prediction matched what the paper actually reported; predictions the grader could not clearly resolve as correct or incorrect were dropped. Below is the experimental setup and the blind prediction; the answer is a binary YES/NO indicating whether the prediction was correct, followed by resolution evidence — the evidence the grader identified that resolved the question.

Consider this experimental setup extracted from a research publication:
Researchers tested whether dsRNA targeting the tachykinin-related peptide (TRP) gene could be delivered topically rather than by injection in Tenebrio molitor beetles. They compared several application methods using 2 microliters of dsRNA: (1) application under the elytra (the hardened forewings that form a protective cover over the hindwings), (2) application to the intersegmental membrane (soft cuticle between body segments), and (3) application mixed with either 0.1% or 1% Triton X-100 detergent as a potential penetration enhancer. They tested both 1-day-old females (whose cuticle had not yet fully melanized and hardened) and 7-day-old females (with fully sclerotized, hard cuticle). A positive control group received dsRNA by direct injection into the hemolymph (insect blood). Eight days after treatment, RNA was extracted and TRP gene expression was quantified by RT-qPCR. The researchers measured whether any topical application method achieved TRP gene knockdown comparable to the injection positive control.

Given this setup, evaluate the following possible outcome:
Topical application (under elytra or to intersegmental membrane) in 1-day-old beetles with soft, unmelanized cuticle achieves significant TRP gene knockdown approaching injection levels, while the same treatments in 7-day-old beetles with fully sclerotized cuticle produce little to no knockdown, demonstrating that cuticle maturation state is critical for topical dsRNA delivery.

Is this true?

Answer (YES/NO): NO